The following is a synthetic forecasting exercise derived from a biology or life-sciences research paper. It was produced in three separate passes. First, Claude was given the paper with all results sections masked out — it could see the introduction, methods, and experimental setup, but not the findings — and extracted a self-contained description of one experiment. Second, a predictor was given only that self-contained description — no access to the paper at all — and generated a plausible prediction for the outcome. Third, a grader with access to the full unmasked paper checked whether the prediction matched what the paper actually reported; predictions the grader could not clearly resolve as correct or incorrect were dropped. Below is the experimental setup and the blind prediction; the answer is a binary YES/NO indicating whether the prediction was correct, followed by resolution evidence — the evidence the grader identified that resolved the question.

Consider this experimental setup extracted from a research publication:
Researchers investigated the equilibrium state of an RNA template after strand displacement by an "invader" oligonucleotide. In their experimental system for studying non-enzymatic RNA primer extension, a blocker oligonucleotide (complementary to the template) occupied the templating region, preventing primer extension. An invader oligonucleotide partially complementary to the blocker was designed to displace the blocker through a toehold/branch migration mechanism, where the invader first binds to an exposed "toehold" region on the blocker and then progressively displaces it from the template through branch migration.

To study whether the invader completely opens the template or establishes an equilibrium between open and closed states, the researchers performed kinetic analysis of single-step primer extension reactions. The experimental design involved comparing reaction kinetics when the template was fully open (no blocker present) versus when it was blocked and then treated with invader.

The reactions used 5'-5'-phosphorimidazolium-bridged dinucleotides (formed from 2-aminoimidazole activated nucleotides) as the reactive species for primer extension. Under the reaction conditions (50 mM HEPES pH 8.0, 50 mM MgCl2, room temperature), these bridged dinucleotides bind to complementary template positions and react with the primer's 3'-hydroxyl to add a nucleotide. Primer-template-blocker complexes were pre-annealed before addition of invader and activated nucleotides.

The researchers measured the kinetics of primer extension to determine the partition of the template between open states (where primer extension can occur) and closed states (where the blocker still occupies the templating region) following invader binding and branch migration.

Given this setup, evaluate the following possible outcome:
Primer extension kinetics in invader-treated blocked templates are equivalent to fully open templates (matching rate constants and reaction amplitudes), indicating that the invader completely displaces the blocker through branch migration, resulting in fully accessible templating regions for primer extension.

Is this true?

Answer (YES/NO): NO